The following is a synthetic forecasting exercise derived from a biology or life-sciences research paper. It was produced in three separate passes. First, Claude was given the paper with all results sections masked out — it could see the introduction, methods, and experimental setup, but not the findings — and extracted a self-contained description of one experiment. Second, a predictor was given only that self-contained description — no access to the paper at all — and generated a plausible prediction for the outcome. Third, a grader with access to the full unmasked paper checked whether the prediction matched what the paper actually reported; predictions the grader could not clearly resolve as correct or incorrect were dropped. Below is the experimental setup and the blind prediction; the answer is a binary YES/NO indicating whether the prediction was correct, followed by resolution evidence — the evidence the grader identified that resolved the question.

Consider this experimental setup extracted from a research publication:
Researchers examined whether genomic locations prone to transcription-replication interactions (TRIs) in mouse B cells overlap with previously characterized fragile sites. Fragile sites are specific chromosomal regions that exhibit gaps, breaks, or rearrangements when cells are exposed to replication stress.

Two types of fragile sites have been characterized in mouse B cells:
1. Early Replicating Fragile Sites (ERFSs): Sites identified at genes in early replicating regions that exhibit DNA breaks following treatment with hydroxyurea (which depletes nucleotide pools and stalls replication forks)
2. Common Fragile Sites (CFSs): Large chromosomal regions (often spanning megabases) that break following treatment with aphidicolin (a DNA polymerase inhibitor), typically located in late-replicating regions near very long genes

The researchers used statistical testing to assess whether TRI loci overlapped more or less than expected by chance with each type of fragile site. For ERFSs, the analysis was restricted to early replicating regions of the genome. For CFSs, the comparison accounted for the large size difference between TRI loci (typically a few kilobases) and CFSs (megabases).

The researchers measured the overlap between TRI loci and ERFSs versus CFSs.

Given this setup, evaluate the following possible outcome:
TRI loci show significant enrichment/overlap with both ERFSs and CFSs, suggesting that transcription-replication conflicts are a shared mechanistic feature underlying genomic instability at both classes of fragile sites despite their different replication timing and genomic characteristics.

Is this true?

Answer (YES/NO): NO